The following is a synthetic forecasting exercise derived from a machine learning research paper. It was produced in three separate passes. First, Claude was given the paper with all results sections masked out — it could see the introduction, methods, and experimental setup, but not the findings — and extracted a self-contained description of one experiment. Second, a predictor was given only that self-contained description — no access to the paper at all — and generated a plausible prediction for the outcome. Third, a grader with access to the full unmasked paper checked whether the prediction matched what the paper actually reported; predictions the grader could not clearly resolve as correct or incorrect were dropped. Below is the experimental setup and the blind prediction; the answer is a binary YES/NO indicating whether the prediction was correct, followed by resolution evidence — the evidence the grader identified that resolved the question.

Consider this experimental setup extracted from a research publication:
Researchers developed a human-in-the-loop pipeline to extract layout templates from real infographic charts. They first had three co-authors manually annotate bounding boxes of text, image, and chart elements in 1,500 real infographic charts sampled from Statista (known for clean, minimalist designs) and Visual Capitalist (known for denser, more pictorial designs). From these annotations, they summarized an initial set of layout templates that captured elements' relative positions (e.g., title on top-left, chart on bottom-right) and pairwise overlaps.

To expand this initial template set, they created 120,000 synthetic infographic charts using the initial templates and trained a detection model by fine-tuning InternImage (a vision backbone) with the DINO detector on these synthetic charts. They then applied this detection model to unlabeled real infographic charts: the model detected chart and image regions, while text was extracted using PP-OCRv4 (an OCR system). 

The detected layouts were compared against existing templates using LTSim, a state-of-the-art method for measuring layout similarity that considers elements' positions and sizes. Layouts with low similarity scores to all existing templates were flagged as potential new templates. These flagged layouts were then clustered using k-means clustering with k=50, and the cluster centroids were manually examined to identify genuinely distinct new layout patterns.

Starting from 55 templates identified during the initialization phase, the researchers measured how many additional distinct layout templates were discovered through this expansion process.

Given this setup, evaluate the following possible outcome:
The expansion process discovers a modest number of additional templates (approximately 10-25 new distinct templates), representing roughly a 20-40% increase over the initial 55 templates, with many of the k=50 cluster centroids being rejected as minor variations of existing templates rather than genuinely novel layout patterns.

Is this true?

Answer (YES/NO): YES